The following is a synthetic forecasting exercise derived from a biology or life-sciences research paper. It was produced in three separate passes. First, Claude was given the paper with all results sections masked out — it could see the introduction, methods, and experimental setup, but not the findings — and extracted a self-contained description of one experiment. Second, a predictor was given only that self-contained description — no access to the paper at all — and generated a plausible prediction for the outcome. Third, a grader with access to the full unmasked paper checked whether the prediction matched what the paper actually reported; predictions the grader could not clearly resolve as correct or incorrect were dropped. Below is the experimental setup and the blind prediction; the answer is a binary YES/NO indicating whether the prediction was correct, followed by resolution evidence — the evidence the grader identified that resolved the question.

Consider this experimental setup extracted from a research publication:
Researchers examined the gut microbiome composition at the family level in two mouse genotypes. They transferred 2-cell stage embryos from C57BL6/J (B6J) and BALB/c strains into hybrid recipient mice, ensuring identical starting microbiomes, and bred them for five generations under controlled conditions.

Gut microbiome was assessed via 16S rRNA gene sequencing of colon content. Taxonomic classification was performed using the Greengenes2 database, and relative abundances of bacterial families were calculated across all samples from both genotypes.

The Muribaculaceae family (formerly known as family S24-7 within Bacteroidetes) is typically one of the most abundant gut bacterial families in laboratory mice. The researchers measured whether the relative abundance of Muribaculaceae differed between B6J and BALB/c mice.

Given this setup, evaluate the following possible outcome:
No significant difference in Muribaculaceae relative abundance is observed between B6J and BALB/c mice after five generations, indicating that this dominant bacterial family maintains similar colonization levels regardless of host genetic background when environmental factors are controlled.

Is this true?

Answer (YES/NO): NO